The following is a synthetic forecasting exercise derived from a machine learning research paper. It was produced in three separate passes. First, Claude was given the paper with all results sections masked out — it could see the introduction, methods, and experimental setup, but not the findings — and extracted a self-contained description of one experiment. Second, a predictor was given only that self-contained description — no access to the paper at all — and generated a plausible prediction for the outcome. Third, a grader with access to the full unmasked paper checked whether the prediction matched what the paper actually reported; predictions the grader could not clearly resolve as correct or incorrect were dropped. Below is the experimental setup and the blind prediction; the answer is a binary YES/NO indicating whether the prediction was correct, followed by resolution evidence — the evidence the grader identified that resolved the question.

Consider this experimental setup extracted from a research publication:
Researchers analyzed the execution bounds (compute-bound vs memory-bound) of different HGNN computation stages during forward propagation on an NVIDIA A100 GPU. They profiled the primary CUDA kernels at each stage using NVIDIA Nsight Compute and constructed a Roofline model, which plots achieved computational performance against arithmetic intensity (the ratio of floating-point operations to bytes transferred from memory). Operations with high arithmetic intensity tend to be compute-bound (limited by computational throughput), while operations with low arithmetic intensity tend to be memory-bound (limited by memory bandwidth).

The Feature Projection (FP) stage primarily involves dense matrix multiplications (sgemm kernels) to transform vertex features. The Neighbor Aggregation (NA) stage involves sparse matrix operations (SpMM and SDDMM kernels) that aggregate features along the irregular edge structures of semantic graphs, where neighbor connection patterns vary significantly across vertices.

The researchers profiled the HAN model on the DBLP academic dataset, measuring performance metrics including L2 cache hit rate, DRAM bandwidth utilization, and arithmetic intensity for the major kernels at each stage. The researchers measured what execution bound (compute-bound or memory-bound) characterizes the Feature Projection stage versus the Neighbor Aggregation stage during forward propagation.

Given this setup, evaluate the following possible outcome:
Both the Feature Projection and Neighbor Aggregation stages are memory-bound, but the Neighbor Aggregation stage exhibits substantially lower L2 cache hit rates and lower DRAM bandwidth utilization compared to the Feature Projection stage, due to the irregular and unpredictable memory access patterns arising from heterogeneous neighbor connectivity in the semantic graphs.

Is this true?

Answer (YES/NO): NO